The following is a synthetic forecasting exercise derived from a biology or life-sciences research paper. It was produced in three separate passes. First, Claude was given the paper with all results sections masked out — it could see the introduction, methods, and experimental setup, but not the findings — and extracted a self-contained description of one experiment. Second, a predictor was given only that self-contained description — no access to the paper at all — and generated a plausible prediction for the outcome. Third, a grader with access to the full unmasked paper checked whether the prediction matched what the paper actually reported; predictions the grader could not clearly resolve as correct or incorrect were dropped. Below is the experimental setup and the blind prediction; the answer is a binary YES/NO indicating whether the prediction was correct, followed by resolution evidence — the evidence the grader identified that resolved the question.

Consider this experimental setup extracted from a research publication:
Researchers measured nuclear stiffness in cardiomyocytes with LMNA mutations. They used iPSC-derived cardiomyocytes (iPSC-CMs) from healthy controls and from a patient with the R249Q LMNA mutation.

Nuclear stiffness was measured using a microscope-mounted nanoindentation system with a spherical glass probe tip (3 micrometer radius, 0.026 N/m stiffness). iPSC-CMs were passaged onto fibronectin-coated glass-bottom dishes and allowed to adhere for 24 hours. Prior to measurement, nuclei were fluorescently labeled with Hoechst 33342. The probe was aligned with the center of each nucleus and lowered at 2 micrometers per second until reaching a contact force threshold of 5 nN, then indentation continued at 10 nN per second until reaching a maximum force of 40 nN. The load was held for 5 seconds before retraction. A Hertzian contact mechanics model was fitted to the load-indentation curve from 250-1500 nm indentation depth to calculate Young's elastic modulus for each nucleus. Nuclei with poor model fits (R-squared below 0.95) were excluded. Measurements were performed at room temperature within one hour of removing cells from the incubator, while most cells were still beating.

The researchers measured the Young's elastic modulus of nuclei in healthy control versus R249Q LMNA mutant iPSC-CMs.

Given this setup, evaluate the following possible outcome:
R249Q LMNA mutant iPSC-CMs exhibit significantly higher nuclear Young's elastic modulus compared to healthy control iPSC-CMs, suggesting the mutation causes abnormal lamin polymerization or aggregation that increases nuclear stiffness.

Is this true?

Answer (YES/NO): NO